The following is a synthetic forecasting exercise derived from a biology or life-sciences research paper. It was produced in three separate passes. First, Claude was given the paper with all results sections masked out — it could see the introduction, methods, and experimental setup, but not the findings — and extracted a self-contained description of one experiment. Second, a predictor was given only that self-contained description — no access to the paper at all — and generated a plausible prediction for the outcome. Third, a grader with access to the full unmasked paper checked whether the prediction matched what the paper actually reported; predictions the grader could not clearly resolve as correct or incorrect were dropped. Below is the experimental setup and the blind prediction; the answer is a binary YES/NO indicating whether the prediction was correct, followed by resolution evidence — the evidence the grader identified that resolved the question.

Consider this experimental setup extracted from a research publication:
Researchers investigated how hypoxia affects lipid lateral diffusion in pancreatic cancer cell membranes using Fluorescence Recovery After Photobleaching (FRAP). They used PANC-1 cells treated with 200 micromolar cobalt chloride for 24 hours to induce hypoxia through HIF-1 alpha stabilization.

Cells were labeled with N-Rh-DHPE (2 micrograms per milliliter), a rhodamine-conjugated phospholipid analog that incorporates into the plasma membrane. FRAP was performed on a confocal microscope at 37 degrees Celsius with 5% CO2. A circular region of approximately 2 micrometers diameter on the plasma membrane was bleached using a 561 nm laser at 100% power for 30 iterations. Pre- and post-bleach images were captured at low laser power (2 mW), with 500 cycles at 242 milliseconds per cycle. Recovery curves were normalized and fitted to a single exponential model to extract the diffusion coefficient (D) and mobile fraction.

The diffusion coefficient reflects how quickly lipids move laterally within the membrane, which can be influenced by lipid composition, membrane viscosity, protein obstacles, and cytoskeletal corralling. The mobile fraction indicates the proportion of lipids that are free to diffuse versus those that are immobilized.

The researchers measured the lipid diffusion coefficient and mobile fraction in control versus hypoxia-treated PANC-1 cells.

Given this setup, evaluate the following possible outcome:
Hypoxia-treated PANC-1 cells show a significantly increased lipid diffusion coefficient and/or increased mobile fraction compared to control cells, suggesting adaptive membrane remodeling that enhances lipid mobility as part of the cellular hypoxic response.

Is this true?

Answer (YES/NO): NO